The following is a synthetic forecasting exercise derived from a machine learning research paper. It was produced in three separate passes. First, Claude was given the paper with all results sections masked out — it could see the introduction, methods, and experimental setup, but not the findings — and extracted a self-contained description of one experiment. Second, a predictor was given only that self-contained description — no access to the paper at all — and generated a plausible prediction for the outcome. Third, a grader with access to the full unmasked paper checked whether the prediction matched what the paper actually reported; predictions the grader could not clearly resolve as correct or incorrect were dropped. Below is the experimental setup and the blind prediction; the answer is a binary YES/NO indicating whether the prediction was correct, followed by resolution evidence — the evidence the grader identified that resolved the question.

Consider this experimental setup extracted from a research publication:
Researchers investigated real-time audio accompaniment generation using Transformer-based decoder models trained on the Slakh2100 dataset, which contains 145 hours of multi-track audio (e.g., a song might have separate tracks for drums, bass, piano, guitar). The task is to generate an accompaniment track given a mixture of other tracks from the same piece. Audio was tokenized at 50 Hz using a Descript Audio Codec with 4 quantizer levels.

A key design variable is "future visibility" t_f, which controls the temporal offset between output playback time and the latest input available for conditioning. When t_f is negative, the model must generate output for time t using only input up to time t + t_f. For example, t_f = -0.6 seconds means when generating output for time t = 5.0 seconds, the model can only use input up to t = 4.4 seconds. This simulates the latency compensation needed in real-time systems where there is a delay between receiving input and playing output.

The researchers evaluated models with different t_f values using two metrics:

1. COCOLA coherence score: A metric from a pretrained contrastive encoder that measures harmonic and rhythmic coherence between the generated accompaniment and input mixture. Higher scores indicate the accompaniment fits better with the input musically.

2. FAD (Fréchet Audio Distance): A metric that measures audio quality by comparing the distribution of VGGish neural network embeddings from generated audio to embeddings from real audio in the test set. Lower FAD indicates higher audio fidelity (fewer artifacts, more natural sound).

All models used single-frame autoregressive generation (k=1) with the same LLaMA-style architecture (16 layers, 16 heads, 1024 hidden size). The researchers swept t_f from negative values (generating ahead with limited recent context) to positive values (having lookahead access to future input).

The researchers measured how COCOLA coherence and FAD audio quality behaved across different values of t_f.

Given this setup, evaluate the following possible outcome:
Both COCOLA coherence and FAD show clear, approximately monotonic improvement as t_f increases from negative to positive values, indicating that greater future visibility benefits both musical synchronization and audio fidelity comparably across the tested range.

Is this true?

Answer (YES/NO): NO